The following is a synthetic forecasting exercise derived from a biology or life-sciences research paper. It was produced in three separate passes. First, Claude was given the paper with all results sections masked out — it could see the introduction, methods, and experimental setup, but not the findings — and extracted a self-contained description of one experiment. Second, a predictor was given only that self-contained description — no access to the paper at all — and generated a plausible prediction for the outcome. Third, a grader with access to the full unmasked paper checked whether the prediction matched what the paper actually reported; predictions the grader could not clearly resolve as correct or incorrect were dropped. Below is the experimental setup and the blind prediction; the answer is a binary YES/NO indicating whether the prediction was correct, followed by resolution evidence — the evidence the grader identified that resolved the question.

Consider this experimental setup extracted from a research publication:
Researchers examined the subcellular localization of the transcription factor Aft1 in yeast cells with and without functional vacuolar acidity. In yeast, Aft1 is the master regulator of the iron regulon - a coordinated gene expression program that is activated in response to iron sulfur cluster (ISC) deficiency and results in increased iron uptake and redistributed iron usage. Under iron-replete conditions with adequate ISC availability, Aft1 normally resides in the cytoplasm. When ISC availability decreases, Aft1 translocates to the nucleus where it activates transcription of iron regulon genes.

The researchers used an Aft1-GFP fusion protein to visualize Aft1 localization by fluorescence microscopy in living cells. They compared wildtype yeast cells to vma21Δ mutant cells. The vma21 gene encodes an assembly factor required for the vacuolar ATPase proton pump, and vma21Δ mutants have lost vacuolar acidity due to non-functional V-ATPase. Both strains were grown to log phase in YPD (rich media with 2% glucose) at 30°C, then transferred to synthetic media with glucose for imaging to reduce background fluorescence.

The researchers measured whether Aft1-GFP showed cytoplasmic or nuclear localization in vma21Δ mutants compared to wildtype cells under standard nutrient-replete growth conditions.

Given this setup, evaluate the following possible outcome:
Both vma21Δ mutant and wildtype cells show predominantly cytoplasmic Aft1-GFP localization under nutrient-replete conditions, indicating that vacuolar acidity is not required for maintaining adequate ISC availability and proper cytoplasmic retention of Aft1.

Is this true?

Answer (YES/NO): NO